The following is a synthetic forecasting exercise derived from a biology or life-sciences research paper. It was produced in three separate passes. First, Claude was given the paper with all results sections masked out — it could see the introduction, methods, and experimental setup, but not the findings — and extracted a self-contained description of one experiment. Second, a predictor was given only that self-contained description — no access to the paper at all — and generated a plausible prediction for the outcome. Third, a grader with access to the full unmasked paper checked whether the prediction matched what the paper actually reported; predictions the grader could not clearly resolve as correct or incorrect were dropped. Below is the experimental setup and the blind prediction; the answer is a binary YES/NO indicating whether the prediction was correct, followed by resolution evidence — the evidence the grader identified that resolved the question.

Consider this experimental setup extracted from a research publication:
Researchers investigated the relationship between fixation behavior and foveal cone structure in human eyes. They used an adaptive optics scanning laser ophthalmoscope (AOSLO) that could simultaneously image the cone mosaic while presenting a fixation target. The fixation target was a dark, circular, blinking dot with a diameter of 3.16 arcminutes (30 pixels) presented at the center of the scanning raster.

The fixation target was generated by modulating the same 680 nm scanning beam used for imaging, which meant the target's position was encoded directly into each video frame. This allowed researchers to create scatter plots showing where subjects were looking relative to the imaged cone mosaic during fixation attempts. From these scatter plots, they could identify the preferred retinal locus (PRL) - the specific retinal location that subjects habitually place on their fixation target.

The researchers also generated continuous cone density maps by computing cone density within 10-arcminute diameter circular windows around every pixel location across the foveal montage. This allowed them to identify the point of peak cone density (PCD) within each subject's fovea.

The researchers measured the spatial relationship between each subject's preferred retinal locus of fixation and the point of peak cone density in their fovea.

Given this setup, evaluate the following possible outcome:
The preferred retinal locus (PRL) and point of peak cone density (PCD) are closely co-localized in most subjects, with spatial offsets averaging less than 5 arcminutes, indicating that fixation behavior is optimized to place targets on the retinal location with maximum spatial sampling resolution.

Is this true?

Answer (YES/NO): NO